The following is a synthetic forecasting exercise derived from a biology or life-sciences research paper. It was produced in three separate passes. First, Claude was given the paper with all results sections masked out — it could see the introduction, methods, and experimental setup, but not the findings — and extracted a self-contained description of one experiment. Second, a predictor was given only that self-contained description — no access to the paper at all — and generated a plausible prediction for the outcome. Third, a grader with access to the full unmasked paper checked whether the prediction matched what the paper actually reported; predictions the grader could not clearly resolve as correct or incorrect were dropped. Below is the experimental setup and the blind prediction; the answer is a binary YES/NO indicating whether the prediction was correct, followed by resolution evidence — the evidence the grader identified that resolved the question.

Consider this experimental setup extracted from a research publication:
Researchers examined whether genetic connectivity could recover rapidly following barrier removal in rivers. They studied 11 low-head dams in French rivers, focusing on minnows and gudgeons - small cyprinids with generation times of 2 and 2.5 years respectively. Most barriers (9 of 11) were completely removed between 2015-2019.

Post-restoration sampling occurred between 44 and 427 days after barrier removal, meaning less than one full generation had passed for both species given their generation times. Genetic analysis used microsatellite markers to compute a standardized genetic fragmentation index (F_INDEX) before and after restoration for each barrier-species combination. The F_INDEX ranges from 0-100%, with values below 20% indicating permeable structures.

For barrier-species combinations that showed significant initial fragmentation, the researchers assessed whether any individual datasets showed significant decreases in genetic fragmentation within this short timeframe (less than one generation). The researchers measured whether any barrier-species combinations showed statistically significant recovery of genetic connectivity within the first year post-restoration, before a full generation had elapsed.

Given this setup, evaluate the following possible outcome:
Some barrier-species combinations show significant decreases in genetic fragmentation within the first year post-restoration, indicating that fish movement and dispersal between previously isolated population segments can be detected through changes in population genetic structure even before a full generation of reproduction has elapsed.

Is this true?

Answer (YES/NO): YES